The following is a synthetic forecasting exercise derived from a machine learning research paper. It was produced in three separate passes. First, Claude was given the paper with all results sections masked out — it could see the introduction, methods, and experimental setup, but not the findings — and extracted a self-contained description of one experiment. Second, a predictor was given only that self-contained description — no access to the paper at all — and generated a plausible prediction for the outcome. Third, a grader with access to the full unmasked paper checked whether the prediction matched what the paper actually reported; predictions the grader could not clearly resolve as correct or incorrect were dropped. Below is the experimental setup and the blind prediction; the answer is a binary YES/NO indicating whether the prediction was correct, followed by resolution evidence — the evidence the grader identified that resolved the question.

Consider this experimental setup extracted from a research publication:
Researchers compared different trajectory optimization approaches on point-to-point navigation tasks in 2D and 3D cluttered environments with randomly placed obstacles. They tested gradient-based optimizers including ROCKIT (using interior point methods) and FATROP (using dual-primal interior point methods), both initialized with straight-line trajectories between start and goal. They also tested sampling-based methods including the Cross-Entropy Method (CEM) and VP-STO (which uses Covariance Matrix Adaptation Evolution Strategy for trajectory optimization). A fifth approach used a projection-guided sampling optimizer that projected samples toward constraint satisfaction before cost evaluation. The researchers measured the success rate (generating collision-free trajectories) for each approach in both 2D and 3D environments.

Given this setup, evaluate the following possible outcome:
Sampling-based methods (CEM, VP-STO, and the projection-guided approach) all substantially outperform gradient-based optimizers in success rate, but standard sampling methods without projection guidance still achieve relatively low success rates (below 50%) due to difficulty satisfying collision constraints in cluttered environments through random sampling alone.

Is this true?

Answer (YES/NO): NO